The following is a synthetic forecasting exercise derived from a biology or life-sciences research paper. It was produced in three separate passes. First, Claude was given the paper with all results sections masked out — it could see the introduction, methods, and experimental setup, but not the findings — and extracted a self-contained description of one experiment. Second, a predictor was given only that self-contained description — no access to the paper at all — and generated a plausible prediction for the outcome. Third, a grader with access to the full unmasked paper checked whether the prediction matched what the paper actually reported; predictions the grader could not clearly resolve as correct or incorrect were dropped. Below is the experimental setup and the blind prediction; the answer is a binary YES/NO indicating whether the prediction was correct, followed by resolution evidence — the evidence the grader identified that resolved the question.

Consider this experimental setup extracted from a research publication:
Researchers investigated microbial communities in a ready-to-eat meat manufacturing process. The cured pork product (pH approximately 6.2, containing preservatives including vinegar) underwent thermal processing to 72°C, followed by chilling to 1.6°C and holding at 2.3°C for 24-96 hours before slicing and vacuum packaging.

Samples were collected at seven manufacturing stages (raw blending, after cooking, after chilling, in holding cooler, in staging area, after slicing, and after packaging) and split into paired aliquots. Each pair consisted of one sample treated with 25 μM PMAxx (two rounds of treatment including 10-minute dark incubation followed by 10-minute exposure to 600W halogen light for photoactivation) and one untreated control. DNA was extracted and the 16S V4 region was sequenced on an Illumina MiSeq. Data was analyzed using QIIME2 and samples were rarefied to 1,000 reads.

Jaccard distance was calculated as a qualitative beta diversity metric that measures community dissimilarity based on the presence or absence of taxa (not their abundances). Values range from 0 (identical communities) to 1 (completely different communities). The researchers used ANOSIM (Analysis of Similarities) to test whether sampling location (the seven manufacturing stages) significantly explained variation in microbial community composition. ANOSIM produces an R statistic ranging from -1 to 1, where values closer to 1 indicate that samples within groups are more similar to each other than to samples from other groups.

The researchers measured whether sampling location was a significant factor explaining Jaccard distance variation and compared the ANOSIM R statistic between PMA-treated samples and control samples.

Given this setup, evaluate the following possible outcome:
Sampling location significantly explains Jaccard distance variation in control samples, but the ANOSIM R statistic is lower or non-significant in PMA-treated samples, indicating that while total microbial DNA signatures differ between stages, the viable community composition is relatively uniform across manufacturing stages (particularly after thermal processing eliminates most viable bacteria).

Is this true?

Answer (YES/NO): NO